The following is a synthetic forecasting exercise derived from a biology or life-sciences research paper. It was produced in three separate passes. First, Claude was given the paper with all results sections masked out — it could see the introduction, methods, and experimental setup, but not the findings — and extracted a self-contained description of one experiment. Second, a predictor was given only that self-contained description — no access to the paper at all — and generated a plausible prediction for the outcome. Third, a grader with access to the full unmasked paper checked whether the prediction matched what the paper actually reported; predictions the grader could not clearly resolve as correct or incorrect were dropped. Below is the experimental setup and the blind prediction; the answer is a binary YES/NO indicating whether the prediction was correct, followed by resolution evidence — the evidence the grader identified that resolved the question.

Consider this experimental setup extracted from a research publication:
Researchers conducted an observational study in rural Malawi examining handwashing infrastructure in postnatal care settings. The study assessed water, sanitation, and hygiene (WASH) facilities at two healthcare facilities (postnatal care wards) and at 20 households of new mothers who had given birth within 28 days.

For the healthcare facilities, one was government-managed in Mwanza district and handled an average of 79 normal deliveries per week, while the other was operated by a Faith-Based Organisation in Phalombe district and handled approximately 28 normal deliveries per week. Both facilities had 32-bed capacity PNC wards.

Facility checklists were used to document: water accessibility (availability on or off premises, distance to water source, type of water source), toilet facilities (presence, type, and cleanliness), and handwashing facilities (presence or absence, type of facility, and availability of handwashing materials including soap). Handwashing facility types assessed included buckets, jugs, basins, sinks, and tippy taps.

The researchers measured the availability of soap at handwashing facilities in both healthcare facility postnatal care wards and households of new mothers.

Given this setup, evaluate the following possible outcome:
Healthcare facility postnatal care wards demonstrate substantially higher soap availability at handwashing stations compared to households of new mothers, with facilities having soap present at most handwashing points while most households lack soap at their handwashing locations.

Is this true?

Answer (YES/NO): NO